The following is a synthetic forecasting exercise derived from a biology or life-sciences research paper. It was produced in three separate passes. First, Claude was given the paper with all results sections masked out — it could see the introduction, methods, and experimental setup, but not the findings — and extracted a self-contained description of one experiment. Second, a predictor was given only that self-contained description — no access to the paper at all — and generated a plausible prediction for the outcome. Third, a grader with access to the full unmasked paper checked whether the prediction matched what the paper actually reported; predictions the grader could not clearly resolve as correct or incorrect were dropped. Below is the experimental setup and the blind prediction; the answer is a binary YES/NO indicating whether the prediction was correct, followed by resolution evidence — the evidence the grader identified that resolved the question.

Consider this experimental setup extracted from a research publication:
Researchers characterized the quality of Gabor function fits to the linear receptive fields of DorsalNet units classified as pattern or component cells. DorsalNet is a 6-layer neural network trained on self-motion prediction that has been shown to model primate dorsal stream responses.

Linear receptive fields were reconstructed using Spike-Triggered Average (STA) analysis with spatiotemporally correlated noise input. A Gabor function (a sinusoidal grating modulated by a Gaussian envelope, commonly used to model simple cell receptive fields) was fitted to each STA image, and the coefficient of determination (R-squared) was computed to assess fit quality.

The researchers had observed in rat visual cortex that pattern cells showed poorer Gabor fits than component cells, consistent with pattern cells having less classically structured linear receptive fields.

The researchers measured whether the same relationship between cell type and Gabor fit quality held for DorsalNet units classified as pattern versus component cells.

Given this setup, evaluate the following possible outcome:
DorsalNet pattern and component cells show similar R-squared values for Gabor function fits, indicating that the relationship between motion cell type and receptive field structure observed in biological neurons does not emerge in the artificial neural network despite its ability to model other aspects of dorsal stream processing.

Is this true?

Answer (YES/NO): NO